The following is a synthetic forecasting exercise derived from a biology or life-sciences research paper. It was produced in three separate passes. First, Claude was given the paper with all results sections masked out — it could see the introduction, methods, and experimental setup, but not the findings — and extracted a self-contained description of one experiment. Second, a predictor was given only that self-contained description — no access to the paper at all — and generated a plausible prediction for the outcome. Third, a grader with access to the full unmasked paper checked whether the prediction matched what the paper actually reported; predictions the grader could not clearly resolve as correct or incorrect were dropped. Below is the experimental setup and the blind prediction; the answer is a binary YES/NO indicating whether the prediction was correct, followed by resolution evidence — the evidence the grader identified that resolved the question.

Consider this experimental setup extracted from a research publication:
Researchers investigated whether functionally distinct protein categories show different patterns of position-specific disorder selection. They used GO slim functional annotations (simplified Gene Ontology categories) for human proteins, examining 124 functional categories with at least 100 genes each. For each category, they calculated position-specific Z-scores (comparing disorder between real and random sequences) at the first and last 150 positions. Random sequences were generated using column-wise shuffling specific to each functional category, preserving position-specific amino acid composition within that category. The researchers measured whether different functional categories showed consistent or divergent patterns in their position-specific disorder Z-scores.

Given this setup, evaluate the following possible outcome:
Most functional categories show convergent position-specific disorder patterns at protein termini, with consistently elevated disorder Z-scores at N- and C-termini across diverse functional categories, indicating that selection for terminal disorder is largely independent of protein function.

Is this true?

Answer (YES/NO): NO